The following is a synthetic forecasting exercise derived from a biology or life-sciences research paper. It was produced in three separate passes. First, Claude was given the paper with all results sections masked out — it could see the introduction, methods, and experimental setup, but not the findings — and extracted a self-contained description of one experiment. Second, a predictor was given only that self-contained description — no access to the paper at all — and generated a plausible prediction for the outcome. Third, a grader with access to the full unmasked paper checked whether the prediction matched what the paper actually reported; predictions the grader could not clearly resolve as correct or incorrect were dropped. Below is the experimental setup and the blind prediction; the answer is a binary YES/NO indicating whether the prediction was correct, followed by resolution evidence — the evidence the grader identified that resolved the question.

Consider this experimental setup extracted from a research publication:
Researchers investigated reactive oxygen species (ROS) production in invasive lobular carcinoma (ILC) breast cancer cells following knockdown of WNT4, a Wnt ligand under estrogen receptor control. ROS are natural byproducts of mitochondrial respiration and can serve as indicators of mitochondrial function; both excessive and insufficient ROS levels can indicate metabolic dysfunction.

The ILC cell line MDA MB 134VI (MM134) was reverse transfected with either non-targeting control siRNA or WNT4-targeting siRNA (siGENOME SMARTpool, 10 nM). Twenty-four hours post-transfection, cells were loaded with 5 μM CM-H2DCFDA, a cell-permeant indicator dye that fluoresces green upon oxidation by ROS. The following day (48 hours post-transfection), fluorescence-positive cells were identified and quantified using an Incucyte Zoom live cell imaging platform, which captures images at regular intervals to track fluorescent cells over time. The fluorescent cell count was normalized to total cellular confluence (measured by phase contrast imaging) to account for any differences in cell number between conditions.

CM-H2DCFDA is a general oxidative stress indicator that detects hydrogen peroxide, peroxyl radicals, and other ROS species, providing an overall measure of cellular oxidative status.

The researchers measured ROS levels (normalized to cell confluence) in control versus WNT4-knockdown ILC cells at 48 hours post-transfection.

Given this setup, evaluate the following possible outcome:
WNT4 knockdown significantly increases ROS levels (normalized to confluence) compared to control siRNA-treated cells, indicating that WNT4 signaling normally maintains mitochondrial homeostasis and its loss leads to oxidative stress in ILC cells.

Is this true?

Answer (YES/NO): YES